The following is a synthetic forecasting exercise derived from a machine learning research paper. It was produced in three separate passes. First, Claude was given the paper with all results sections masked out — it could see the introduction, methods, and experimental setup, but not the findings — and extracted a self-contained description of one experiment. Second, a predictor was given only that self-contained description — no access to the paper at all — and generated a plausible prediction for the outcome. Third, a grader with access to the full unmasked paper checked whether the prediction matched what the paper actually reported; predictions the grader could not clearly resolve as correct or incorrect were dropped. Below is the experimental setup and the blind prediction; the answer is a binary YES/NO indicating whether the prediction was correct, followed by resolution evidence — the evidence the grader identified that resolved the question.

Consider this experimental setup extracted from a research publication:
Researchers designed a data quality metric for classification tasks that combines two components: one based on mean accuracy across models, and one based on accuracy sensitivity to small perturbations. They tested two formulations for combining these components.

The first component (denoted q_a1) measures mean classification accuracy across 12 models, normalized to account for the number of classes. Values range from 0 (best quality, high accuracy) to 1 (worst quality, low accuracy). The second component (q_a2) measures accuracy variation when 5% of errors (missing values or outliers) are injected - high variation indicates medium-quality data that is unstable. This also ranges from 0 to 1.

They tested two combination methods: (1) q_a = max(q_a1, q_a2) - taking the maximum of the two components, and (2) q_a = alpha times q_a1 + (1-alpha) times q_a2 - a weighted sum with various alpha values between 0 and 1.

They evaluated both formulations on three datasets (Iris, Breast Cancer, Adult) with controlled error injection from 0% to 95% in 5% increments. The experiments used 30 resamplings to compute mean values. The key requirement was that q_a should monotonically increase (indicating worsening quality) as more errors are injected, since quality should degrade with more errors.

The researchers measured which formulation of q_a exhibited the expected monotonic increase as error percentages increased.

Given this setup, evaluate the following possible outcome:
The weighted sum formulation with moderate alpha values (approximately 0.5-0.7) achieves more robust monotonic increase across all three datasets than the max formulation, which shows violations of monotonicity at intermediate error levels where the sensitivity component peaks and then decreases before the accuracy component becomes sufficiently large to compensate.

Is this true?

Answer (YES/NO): NO